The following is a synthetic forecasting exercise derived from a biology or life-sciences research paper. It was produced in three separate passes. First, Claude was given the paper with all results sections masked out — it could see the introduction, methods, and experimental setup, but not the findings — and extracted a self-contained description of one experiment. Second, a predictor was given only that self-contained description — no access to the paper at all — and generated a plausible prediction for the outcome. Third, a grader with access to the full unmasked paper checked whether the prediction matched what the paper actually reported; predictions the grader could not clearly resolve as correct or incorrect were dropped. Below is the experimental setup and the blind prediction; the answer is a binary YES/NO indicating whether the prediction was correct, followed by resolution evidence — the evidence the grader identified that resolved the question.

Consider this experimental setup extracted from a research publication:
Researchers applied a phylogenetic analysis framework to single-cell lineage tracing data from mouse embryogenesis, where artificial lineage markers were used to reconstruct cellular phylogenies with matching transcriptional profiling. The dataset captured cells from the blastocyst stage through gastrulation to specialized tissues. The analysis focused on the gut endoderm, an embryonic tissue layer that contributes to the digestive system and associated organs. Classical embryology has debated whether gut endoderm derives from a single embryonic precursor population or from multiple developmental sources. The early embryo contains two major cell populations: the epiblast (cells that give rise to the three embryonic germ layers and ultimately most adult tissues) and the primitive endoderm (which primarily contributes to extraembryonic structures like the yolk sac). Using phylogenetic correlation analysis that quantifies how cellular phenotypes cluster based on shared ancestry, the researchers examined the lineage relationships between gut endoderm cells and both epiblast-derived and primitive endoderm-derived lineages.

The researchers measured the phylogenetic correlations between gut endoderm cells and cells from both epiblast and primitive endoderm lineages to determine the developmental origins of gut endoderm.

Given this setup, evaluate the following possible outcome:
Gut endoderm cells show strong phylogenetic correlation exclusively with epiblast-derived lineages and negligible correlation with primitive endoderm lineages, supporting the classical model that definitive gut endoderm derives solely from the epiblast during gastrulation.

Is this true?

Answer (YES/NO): NO